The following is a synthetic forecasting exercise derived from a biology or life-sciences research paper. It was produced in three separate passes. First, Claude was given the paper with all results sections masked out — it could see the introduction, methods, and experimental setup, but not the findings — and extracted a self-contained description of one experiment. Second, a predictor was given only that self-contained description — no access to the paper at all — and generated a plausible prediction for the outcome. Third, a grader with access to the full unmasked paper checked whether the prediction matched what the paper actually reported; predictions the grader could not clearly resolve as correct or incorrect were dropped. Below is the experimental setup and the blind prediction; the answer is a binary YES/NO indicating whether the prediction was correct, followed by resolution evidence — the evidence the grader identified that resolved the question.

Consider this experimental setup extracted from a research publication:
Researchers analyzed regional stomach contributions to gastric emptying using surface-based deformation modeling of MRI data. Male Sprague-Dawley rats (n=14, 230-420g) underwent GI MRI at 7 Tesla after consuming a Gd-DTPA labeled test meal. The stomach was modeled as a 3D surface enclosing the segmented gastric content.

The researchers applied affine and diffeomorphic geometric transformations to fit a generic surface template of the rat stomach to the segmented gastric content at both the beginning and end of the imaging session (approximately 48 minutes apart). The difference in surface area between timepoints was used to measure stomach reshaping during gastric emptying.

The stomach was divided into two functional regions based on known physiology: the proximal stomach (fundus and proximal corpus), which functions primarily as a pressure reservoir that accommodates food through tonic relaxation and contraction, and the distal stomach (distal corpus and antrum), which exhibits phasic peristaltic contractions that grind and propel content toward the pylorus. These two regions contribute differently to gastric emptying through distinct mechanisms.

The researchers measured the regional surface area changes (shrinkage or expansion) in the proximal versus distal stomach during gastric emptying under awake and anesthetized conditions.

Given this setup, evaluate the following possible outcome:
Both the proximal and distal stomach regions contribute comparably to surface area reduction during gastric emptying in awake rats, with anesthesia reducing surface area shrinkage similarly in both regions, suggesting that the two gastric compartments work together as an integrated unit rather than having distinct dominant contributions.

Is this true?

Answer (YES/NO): NO